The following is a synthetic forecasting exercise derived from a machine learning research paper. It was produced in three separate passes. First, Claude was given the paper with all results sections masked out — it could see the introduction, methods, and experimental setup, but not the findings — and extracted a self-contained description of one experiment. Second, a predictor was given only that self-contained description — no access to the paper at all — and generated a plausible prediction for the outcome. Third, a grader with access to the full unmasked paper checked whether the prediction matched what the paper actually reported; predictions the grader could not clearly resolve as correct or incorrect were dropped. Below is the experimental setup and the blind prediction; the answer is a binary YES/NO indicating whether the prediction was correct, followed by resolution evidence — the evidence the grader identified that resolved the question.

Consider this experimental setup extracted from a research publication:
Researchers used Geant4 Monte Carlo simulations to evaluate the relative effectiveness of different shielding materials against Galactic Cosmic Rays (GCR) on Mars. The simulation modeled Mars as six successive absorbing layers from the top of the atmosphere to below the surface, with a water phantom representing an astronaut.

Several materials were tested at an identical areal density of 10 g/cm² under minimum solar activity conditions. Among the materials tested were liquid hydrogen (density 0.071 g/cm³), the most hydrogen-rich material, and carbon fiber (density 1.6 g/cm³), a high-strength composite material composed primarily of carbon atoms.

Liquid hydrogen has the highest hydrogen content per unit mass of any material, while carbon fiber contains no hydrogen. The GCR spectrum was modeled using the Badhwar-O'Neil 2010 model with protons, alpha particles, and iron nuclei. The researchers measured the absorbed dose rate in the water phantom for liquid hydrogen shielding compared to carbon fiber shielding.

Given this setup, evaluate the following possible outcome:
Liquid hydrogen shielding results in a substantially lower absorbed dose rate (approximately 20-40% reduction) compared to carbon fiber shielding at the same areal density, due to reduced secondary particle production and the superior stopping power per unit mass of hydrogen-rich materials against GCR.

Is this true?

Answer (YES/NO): YES